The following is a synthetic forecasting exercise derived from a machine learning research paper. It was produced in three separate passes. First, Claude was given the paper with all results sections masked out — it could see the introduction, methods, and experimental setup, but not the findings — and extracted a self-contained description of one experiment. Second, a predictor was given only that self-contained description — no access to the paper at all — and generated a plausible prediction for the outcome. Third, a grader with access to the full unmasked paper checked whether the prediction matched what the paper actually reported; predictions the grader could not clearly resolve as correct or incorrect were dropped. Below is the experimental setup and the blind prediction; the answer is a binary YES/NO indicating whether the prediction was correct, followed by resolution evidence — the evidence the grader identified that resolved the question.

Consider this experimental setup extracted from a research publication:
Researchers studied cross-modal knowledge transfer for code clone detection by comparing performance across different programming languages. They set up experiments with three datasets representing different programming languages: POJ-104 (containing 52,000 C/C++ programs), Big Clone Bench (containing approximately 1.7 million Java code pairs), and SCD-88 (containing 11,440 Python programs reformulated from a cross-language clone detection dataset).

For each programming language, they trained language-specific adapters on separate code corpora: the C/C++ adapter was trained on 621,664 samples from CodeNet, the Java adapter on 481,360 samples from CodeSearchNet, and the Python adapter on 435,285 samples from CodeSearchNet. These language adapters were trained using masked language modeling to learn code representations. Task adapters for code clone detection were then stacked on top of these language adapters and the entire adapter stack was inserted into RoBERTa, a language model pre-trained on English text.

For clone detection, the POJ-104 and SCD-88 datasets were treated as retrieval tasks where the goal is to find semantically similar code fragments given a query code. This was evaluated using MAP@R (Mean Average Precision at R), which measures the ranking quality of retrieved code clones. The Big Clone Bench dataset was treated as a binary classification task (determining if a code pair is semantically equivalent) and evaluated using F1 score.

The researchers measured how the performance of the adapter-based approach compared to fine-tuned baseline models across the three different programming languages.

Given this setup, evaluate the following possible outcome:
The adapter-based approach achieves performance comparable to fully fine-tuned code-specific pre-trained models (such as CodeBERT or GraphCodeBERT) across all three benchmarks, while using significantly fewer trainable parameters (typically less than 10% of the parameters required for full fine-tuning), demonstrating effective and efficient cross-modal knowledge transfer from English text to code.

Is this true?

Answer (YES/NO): NO